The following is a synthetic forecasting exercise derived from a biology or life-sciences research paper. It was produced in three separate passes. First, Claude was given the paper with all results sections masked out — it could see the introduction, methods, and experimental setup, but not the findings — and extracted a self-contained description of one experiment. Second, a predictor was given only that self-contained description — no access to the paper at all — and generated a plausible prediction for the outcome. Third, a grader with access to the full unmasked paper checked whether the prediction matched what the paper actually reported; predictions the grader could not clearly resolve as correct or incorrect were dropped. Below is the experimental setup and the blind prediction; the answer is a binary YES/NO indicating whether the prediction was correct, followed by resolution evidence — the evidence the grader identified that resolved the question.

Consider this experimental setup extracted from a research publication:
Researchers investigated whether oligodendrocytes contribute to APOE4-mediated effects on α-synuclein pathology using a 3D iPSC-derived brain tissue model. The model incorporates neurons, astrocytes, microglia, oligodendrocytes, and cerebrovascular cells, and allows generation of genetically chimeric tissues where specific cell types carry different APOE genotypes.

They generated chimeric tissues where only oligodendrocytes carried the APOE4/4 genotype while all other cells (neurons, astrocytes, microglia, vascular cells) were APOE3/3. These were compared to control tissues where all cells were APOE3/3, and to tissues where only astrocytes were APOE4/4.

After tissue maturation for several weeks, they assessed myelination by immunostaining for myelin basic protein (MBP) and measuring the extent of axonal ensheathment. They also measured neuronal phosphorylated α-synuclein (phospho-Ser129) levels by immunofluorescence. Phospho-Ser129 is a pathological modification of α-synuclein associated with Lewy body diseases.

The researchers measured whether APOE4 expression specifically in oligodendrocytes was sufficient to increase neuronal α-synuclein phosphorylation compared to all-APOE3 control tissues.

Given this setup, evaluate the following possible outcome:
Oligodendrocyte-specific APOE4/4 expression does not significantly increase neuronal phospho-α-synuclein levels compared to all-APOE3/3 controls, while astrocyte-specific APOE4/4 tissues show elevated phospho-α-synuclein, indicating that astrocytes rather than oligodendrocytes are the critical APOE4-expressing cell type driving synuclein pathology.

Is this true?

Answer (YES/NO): YES